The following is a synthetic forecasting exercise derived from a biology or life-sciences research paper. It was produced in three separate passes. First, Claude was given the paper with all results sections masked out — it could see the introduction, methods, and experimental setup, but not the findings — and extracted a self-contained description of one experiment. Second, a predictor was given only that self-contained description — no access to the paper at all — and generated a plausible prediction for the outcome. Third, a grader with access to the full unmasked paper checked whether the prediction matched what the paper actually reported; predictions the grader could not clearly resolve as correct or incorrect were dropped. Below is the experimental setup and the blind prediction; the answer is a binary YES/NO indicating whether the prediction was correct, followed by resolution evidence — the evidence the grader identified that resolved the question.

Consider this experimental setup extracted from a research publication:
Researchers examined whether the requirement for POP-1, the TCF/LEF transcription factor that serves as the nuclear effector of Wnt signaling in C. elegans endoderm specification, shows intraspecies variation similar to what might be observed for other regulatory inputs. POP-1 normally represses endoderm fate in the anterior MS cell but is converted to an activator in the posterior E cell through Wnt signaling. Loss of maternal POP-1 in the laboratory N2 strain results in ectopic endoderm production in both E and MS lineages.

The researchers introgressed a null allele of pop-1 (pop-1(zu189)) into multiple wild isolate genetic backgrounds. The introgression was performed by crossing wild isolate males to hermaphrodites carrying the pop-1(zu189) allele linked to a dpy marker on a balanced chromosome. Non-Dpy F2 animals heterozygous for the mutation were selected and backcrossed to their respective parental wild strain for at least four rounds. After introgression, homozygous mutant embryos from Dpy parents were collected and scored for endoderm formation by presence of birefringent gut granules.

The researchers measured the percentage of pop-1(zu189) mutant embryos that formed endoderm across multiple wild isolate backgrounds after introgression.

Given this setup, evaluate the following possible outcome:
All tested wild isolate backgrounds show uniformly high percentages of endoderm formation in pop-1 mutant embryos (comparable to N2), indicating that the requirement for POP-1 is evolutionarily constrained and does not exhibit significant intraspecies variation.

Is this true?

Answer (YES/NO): YES